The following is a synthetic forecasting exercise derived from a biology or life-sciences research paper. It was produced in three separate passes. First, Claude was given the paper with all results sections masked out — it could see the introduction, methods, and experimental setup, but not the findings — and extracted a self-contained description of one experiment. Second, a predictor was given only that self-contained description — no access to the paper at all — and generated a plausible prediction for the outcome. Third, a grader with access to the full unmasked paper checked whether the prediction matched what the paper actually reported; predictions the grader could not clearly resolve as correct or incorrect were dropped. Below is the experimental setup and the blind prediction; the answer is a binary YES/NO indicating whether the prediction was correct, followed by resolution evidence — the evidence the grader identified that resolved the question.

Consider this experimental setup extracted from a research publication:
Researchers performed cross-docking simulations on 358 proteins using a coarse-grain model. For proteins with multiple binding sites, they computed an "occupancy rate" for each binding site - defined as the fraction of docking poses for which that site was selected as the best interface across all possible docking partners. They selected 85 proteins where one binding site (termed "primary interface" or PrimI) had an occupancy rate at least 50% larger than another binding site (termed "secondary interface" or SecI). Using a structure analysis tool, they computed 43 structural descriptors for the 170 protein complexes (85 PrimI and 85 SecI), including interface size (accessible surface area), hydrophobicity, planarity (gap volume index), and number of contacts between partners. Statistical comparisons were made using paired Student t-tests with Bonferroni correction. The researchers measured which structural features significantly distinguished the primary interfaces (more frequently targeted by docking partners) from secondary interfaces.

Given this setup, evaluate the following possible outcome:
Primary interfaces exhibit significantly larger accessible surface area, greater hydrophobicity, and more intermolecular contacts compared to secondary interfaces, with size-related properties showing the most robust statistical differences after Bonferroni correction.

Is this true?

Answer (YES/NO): NO